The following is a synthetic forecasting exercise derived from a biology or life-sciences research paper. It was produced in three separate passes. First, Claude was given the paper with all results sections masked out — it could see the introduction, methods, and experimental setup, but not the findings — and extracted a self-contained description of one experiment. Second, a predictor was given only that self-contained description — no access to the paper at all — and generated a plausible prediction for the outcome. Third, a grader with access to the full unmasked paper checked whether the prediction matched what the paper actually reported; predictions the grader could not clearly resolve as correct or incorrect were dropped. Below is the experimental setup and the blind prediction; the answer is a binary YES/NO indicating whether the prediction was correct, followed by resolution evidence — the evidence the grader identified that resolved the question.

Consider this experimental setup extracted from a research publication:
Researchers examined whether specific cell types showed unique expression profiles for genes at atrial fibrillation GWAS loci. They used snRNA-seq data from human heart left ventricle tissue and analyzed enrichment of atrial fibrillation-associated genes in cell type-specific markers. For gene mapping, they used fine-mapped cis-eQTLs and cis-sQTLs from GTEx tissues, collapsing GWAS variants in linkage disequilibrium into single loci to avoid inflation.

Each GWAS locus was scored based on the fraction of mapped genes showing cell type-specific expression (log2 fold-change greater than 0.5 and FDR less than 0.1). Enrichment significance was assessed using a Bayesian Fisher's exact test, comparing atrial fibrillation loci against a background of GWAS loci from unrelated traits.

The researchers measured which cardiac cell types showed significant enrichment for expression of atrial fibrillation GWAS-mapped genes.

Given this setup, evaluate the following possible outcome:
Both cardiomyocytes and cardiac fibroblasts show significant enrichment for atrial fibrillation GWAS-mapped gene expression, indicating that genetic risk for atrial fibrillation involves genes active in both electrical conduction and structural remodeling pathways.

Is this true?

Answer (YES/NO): NO